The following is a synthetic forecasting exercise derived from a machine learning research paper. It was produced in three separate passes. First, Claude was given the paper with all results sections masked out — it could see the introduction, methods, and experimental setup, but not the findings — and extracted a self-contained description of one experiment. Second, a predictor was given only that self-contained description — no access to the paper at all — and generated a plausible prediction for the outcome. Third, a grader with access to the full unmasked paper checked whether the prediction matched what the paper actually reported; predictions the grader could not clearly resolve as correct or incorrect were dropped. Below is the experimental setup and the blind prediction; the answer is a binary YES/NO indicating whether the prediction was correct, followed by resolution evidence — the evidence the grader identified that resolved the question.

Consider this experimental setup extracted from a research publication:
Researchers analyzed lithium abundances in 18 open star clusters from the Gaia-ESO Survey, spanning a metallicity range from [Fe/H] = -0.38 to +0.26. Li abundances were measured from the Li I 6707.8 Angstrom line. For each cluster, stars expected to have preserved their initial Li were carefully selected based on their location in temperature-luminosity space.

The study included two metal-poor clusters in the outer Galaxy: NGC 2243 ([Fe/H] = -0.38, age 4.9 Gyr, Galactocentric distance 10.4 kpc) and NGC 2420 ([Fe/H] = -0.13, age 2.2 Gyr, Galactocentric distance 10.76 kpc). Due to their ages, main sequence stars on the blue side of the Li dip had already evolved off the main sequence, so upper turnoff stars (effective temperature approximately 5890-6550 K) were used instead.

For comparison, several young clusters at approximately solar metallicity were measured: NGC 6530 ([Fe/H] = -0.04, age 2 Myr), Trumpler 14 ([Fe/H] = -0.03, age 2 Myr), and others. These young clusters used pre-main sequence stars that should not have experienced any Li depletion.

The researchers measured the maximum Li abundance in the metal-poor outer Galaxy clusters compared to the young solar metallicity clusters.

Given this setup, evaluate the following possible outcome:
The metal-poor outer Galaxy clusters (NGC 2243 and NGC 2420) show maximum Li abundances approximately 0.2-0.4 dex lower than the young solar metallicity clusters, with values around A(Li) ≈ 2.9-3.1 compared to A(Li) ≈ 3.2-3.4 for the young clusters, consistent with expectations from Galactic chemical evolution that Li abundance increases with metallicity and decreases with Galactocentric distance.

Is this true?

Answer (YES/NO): YES